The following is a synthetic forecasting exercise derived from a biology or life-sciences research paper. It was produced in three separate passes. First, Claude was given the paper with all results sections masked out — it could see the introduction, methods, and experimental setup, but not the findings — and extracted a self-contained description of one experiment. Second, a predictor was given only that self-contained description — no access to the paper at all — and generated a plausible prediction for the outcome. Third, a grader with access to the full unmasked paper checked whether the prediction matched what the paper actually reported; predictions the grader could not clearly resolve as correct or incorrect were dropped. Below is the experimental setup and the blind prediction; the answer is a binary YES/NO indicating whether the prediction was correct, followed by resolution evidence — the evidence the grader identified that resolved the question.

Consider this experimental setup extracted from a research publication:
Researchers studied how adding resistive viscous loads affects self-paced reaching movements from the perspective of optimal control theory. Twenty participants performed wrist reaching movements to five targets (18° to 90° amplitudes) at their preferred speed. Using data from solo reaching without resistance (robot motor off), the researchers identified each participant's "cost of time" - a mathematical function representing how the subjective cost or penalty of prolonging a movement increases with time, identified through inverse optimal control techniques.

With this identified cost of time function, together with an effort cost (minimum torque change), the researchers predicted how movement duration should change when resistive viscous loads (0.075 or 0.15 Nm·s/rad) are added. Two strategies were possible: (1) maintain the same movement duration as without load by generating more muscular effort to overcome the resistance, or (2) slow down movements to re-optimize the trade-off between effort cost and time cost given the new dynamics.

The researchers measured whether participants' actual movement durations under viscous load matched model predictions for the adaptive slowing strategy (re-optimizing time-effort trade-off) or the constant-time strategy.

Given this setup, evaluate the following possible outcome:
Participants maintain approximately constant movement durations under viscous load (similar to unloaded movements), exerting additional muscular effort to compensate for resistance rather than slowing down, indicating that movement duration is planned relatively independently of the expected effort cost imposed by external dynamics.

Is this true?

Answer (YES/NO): NO